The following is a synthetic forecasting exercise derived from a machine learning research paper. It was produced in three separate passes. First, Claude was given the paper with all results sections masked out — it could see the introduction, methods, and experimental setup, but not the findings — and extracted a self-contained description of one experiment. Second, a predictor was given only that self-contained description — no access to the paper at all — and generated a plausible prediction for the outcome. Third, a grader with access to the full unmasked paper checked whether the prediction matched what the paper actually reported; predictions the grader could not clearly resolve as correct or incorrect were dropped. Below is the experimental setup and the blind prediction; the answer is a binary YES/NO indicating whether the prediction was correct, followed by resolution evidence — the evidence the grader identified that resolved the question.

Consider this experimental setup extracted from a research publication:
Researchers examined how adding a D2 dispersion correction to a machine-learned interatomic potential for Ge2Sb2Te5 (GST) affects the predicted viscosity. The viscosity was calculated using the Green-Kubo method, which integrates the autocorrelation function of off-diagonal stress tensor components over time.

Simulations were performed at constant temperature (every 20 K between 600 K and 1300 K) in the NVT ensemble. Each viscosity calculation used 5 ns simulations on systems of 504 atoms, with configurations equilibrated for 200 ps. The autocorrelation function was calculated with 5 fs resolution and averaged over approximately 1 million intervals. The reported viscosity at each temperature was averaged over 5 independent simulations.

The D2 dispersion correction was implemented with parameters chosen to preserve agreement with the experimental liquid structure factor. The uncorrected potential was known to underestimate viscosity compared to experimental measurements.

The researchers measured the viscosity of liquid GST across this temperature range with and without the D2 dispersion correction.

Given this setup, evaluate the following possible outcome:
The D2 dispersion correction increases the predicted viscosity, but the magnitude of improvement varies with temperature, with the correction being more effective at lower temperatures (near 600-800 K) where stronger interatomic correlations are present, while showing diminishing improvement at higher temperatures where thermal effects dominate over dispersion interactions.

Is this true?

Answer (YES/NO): NO